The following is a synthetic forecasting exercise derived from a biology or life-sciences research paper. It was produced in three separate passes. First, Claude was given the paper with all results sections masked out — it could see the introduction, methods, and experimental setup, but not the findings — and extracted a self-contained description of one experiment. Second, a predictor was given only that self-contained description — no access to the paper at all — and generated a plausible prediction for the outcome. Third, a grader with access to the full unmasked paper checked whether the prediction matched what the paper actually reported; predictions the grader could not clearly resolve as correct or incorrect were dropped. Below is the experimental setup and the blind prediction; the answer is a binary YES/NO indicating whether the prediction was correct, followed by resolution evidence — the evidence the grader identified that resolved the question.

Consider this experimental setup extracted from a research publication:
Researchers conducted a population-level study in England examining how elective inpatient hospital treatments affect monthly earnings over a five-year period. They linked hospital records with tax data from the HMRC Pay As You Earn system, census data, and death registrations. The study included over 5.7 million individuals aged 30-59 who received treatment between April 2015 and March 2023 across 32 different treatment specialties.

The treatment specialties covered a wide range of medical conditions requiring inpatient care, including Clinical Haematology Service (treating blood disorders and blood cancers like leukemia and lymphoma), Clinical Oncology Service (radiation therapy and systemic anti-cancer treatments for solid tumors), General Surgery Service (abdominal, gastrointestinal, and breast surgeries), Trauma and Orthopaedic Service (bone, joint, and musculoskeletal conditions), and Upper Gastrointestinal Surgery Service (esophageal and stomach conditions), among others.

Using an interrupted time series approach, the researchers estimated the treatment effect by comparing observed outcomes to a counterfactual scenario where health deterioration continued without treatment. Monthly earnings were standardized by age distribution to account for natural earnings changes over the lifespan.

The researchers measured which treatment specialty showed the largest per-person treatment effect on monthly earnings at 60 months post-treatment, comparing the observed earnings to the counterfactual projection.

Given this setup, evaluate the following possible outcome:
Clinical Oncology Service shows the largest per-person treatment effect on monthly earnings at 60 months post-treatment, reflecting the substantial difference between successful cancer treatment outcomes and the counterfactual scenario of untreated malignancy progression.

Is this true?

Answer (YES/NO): NO